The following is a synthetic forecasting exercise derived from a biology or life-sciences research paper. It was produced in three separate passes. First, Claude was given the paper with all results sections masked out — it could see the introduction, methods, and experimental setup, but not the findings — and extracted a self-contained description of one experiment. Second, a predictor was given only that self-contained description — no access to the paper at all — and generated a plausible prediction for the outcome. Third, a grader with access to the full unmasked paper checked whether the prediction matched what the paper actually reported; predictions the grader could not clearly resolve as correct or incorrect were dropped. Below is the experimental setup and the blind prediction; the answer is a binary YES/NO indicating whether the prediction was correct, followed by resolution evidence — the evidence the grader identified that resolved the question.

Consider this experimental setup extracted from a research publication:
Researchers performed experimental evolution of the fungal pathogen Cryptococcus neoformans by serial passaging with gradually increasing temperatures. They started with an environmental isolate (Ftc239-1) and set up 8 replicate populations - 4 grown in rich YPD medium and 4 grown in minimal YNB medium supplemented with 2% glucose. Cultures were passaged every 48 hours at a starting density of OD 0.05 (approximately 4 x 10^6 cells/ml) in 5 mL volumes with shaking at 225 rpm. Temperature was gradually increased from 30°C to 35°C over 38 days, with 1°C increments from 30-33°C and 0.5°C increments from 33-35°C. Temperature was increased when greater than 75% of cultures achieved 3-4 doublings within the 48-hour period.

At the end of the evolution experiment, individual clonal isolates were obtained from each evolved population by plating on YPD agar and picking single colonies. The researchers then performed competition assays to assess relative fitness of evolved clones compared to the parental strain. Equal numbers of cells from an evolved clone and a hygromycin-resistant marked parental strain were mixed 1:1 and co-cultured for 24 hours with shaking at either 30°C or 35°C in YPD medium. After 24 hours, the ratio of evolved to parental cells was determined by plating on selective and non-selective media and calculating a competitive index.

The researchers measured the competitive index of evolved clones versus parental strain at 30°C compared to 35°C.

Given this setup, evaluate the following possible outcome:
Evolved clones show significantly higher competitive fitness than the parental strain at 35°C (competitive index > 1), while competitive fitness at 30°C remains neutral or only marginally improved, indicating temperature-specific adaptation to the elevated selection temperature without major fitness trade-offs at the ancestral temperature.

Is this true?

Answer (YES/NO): YES